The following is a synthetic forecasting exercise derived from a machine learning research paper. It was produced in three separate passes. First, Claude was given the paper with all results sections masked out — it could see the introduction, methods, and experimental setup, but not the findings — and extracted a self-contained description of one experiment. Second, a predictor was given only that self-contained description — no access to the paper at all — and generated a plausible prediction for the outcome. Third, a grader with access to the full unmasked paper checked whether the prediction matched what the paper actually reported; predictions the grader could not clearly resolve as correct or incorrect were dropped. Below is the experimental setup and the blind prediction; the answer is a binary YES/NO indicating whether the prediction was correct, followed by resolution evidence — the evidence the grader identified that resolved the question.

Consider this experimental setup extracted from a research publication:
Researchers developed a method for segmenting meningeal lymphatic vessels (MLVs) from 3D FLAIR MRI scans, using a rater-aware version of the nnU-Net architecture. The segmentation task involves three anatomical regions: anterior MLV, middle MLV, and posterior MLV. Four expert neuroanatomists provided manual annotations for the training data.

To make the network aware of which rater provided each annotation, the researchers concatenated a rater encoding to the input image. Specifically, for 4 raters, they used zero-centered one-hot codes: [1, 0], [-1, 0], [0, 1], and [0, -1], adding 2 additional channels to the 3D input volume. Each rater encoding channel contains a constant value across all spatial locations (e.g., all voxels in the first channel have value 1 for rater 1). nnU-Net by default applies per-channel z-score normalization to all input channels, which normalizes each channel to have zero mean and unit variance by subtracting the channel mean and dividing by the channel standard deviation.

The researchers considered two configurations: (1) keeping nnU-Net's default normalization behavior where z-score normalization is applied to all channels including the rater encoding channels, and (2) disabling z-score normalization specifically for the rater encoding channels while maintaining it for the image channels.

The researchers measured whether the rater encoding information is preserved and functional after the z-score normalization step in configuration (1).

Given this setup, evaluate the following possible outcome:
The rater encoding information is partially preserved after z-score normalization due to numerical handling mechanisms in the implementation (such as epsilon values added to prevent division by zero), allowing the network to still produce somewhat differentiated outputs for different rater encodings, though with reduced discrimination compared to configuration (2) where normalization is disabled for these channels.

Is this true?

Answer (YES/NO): NO